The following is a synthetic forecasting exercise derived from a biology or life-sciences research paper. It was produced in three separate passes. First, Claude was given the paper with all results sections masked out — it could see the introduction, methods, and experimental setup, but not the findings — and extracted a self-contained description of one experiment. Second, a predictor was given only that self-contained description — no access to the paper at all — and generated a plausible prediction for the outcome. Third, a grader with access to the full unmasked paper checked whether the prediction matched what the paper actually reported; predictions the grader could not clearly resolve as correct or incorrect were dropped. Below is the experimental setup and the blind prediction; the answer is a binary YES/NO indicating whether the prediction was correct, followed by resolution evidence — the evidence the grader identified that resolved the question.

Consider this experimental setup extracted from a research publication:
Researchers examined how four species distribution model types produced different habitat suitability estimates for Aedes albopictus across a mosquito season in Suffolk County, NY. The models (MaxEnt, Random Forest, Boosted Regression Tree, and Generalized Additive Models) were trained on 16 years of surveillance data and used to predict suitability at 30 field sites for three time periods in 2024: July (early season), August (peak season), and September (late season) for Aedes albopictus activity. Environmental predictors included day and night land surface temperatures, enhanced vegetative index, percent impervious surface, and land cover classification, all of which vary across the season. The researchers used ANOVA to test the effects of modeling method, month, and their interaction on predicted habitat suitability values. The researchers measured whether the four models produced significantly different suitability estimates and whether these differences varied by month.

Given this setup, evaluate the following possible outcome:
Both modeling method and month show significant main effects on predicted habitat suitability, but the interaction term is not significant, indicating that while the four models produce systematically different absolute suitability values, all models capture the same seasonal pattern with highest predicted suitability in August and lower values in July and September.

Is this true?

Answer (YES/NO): NO